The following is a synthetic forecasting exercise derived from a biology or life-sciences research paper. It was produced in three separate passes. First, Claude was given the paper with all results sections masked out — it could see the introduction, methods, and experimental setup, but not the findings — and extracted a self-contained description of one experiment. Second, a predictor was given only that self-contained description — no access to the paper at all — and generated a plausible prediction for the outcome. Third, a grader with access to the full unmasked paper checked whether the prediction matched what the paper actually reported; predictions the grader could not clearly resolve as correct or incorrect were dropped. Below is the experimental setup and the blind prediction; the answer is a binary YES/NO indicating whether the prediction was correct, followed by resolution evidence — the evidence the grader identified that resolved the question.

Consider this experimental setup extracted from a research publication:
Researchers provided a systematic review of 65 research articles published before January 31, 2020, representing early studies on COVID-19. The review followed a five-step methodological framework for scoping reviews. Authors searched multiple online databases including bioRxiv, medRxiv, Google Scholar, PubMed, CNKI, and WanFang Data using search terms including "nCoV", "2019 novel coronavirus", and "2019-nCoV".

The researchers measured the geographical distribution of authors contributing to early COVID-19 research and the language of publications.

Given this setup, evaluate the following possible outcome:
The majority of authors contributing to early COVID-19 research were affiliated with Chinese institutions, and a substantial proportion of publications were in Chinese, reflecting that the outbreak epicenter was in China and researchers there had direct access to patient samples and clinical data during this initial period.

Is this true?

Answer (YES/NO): NO